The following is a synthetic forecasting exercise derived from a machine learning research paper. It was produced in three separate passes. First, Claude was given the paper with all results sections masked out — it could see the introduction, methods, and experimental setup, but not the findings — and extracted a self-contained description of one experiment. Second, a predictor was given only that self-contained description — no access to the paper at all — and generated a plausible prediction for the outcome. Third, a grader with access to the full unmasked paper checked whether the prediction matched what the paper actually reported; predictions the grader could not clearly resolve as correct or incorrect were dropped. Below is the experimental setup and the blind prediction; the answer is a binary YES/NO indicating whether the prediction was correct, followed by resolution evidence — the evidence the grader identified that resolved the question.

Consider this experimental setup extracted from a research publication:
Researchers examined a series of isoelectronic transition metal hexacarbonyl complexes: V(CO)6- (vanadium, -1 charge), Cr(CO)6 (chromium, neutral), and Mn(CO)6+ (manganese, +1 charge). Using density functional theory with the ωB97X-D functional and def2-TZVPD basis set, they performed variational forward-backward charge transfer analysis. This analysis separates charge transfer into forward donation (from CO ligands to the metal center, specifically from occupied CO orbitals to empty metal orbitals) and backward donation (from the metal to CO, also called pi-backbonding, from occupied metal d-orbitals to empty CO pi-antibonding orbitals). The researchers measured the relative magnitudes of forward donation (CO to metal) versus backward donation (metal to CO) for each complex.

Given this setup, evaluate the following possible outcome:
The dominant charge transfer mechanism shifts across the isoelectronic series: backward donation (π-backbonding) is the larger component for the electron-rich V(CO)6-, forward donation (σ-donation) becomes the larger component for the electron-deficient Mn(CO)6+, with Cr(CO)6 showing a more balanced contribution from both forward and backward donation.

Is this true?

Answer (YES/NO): YES